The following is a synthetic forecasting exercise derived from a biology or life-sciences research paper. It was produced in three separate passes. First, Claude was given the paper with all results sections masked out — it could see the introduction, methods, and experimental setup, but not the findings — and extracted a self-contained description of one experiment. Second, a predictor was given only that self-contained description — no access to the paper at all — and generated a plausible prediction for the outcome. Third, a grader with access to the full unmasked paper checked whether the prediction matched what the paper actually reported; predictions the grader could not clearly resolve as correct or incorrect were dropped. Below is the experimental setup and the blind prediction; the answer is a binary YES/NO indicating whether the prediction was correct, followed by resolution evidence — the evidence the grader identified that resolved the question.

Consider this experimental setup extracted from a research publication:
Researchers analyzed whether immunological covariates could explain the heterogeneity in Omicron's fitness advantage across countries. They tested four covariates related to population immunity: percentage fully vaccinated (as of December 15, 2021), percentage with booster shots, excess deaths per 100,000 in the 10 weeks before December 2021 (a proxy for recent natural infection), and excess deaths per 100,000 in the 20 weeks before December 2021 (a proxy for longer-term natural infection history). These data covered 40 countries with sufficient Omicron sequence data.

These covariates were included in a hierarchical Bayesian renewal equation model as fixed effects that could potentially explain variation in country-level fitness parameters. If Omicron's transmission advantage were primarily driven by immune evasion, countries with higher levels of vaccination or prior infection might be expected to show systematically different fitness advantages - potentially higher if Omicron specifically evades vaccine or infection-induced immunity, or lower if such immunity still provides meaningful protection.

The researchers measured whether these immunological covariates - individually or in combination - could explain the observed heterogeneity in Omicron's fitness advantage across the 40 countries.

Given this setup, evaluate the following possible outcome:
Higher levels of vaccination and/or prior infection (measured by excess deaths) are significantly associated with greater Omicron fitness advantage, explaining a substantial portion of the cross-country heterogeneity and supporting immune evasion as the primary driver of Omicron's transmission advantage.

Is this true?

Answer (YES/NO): NO